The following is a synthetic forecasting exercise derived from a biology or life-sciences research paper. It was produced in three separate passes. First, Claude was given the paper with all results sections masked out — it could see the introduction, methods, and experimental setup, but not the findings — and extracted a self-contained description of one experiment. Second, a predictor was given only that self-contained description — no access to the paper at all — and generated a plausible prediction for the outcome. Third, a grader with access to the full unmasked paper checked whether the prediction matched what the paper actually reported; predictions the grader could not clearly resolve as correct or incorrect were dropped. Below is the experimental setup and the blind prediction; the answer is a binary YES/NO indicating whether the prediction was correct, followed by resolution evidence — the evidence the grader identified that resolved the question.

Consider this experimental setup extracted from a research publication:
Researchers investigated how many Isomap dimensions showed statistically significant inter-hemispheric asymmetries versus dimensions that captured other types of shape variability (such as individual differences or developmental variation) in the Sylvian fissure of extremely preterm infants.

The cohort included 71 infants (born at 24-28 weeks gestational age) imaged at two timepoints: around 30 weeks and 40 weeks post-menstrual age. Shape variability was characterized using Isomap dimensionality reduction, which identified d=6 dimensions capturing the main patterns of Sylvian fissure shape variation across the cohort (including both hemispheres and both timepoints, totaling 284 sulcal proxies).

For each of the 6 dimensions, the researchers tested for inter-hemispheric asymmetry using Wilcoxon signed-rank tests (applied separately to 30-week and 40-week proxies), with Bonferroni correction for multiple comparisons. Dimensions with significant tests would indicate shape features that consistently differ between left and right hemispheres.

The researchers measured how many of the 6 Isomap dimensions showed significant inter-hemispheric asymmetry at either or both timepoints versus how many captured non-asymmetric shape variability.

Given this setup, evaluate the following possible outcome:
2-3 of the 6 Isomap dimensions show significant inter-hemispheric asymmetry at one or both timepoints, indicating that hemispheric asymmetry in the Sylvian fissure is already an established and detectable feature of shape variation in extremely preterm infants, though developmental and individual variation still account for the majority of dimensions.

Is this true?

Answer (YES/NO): NO